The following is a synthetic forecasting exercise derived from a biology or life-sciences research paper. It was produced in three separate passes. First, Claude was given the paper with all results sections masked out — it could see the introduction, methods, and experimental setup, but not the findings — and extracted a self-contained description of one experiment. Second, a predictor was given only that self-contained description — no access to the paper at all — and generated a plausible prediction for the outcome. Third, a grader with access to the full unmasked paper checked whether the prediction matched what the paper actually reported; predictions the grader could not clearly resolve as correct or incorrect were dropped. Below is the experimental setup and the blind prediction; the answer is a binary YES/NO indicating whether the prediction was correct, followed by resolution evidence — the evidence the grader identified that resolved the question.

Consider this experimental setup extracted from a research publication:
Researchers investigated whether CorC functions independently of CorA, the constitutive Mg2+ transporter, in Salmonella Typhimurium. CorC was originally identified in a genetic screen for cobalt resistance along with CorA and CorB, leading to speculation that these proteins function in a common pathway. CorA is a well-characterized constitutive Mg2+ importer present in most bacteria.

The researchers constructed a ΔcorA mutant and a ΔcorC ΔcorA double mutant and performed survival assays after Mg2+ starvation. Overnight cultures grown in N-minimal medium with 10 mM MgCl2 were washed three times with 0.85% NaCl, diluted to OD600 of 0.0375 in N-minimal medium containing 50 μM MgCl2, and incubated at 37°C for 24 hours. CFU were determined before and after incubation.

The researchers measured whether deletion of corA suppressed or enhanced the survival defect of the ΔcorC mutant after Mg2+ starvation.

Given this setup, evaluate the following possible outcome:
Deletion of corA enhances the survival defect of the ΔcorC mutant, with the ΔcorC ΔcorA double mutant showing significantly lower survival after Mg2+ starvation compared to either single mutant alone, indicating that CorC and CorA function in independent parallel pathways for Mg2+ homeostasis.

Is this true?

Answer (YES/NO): NO